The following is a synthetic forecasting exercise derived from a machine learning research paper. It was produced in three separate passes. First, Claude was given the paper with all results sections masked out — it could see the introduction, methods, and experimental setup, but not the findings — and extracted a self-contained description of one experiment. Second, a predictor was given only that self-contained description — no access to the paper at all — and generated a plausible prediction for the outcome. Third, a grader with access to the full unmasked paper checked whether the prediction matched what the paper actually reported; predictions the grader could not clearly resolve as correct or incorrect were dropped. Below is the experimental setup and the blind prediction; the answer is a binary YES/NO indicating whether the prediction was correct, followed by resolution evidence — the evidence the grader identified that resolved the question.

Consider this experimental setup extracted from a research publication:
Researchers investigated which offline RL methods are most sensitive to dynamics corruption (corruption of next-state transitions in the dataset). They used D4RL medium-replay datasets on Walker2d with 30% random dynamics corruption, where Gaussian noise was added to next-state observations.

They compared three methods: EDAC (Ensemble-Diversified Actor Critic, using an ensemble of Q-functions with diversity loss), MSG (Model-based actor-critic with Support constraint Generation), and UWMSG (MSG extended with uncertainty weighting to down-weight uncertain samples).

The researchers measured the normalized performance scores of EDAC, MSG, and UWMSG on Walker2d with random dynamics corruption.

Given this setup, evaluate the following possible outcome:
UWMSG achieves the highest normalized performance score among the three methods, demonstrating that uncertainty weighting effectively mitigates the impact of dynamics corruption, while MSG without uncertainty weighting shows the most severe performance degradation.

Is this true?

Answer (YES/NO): NO